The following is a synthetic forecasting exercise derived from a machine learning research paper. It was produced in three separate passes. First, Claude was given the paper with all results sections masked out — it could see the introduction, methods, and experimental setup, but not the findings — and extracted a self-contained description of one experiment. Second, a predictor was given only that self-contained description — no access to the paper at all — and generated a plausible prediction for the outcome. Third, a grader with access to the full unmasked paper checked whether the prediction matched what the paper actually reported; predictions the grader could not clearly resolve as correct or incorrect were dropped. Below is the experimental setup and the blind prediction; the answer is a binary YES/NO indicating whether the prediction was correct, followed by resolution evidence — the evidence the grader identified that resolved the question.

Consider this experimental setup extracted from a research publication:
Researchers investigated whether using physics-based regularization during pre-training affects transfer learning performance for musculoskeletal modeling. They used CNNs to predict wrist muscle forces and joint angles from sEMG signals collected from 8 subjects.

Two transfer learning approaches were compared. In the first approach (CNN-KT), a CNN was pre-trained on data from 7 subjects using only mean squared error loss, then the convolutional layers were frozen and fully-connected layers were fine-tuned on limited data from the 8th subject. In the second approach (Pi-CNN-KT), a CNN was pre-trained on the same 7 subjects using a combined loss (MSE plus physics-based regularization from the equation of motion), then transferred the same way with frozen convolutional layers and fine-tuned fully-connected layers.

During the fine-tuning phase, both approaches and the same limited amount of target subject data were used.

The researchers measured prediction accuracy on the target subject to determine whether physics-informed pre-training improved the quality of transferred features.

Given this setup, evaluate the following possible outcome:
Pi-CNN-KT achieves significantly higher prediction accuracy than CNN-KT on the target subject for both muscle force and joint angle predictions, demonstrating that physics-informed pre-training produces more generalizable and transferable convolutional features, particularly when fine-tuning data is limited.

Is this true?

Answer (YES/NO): NO